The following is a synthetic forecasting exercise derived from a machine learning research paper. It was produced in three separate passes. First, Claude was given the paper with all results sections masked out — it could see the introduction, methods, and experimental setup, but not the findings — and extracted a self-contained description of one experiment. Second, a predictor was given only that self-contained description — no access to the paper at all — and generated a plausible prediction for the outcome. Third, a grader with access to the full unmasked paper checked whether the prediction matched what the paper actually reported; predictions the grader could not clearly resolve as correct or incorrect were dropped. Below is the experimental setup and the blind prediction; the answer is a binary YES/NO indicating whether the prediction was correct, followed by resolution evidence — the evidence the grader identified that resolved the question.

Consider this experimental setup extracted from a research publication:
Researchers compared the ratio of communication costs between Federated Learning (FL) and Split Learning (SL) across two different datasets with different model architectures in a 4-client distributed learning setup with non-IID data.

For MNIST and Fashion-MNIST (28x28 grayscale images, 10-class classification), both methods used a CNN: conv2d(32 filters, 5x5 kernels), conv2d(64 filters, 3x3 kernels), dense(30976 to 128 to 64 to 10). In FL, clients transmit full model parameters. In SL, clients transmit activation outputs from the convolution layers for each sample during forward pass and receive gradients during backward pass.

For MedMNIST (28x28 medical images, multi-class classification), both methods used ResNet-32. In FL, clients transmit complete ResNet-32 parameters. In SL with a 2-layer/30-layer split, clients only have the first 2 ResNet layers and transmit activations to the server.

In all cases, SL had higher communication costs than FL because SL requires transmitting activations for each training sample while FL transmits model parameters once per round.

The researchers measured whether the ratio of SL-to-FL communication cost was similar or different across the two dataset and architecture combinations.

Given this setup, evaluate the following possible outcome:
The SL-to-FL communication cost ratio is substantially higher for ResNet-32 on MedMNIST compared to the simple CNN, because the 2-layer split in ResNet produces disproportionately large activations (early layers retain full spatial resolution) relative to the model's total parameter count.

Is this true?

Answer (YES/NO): YES